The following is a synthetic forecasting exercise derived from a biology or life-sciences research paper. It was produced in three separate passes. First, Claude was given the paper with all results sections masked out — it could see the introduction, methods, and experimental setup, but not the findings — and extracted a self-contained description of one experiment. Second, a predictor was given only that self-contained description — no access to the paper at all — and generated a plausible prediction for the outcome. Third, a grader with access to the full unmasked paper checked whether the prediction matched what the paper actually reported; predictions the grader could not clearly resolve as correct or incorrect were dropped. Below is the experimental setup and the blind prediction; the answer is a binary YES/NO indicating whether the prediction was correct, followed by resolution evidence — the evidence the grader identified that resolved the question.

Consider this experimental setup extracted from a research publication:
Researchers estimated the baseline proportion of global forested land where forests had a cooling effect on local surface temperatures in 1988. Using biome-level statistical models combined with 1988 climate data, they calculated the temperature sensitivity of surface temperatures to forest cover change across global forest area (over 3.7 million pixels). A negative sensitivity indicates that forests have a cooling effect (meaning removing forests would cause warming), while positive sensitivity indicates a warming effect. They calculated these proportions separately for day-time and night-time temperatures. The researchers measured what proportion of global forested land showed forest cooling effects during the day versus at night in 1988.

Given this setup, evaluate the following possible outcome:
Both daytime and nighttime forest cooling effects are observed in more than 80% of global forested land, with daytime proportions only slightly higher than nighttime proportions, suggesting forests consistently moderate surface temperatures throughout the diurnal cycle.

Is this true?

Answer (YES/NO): NO